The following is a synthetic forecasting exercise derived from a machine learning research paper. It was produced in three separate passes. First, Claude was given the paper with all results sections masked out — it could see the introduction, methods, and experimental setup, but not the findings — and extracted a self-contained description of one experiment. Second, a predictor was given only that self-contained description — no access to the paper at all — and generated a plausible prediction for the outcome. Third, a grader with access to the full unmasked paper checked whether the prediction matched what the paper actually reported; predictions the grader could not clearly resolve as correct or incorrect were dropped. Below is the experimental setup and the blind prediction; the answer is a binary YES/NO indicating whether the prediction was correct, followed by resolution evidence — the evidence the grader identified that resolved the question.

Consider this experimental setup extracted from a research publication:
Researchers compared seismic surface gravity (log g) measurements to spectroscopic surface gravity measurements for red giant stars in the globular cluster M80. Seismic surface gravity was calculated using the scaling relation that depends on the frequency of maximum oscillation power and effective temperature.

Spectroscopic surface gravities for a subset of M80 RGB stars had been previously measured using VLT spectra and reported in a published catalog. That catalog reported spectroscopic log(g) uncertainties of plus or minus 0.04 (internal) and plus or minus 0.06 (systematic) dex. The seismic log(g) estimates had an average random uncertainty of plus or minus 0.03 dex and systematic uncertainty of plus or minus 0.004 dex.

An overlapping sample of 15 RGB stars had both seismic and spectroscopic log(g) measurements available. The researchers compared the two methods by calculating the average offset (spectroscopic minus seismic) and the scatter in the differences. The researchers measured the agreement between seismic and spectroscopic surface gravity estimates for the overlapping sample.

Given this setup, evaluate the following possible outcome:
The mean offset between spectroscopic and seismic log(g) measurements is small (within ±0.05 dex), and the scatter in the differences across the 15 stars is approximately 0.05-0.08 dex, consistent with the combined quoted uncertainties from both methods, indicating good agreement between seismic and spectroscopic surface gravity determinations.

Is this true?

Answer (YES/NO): NO